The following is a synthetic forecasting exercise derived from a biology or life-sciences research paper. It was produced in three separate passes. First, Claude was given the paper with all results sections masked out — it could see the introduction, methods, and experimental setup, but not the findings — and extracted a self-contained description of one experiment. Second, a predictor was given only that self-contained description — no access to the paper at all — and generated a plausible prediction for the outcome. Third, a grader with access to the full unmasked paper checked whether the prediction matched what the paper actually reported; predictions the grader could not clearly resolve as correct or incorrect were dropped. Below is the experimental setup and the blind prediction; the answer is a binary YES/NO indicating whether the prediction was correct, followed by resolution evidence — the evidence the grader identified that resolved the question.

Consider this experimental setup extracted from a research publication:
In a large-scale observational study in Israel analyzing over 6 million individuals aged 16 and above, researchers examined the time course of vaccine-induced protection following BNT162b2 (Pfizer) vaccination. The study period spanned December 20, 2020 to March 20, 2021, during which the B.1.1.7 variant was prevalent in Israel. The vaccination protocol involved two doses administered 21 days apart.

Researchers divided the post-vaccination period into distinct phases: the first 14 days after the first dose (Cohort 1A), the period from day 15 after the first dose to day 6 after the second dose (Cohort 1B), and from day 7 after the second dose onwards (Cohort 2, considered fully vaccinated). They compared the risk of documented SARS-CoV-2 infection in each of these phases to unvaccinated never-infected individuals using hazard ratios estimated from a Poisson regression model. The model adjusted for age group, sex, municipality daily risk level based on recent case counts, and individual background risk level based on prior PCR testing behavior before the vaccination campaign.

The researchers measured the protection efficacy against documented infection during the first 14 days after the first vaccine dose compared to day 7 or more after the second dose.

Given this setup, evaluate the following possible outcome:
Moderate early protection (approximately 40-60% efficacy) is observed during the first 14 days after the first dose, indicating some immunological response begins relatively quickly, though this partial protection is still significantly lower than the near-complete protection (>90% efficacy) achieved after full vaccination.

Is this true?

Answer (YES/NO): NO